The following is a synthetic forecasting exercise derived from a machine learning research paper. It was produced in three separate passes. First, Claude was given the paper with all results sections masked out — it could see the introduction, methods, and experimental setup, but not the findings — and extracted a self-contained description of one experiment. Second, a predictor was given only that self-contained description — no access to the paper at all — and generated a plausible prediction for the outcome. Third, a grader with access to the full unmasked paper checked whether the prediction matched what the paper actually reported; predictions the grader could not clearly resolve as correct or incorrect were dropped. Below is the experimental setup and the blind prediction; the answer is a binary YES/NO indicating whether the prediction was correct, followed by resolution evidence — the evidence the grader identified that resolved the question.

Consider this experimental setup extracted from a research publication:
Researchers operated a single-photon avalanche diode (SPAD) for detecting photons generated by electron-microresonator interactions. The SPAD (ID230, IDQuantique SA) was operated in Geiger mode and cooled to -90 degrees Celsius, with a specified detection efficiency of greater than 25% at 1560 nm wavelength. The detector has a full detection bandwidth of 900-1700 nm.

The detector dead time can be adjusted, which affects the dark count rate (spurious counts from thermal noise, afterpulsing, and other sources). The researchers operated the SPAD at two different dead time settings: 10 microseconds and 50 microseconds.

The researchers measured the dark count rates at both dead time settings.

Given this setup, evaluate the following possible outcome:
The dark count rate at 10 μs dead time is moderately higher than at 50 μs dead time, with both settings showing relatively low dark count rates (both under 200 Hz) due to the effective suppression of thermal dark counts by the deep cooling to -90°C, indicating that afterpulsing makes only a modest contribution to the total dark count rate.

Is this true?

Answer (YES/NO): NO